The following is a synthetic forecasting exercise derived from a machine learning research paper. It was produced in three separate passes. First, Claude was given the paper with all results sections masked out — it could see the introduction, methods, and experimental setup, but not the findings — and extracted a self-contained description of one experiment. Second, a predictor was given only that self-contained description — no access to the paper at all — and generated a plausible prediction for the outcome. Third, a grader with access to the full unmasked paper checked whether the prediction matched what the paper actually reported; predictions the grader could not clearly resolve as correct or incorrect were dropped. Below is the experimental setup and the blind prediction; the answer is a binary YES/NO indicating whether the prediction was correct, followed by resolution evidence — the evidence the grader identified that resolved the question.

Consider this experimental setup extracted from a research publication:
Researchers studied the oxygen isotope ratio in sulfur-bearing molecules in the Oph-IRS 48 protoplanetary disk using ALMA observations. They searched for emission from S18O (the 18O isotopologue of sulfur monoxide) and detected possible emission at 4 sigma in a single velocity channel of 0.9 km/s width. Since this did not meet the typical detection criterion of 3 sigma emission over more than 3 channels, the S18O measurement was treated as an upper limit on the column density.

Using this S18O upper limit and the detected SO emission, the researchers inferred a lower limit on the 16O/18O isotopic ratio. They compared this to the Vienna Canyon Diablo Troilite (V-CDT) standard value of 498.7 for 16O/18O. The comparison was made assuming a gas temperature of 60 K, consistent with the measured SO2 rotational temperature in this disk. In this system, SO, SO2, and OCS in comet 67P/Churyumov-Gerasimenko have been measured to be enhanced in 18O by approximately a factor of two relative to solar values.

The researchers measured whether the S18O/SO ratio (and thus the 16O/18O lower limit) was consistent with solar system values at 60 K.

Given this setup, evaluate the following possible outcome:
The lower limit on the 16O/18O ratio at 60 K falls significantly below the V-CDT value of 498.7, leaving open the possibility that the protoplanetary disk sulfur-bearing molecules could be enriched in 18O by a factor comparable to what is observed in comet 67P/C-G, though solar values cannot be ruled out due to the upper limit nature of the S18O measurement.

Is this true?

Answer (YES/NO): NO